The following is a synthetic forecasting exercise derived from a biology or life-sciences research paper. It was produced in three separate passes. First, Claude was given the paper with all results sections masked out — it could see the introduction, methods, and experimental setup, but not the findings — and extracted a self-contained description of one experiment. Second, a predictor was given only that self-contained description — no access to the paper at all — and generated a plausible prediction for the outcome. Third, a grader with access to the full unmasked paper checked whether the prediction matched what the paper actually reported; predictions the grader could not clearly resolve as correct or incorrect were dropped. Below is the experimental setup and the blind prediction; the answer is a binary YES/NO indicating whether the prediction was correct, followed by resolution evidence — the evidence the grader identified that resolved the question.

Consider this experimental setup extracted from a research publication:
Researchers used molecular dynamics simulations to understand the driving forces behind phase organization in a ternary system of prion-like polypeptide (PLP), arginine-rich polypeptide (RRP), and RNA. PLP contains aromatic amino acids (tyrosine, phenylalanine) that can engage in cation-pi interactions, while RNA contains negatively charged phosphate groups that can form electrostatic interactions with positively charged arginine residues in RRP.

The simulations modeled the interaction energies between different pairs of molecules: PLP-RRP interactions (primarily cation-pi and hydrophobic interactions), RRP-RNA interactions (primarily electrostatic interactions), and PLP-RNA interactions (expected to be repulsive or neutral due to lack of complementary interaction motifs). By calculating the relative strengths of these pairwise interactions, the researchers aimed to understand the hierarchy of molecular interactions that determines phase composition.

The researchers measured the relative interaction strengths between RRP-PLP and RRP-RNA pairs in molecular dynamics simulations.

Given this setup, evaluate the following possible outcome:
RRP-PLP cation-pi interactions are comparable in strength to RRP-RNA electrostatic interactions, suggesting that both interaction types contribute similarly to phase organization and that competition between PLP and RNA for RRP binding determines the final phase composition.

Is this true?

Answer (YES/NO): NO